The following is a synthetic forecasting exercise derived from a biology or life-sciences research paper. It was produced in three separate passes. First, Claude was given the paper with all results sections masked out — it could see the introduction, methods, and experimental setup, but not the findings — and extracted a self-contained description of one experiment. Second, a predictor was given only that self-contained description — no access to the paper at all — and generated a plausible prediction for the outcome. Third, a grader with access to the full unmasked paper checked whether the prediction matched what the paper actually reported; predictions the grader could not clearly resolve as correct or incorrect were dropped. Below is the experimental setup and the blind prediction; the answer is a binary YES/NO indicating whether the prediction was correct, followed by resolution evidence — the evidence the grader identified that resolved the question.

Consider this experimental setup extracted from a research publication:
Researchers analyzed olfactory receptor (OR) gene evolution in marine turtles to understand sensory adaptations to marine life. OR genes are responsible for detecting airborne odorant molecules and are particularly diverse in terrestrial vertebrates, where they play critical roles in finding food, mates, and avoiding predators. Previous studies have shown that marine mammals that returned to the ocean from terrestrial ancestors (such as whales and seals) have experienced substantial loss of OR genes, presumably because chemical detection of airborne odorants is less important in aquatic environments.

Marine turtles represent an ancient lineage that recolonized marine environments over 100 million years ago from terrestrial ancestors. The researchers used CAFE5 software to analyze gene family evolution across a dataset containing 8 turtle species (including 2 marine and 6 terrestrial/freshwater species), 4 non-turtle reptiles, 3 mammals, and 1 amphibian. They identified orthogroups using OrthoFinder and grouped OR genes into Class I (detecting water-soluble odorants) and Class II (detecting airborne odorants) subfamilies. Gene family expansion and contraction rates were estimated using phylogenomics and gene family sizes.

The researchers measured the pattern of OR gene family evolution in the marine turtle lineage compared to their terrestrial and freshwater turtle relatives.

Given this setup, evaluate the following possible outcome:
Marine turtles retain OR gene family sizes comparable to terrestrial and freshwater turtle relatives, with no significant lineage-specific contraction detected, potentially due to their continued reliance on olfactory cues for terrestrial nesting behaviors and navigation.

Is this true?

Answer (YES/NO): NO